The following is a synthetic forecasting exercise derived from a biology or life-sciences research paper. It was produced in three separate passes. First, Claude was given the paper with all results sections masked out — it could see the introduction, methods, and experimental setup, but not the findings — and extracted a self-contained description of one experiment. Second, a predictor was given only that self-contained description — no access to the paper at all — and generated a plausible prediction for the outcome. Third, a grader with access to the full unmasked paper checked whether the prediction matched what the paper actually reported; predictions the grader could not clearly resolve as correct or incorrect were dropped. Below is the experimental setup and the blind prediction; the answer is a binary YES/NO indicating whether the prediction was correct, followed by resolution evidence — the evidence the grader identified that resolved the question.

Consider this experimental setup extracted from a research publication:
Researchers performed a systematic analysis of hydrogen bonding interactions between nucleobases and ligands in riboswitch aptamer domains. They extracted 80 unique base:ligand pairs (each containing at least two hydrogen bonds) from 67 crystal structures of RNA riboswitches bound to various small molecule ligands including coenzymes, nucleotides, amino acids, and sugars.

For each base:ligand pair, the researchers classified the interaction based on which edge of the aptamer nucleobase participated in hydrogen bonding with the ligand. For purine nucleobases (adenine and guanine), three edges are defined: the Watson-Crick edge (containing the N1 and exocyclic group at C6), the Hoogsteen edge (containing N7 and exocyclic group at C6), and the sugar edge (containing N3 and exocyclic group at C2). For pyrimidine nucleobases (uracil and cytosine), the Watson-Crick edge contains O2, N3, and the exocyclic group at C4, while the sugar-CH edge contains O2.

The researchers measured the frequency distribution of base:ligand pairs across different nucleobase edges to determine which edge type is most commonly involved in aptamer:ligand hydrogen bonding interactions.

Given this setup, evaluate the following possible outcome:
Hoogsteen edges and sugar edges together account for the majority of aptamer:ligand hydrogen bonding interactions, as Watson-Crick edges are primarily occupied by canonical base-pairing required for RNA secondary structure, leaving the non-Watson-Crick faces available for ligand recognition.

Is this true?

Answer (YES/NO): NO